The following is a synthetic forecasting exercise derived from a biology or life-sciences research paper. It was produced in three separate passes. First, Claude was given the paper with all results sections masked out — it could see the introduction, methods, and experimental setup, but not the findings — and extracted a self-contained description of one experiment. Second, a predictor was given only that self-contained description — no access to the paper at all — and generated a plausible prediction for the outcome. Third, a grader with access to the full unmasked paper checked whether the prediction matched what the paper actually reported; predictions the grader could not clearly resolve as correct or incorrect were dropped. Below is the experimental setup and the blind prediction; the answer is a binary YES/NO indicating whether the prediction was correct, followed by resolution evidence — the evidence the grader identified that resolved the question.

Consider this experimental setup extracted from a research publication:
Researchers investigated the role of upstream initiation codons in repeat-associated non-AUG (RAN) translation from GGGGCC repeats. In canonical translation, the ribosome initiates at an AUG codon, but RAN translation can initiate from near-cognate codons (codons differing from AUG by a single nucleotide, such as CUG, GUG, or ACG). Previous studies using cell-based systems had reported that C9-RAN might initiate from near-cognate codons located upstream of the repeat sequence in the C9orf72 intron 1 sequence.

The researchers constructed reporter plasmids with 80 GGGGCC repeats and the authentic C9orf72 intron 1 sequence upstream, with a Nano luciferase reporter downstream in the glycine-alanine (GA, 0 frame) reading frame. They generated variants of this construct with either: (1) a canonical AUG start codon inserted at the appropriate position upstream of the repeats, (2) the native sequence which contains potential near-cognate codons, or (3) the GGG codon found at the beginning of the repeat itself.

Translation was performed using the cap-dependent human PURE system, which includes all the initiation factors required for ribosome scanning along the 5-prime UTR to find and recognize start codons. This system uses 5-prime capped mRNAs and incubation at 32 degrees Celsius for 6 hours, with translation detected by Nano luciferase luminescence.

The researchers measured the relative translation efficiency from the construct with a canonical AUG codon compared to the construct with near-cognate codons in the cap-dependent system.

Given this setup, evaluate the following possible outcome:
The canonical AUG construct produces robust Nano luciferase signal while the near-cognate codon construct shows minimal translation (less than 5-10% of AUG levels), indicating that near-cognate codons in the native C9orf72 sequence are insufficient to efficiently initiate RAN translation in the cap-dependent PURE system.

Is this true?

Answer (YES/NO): NO